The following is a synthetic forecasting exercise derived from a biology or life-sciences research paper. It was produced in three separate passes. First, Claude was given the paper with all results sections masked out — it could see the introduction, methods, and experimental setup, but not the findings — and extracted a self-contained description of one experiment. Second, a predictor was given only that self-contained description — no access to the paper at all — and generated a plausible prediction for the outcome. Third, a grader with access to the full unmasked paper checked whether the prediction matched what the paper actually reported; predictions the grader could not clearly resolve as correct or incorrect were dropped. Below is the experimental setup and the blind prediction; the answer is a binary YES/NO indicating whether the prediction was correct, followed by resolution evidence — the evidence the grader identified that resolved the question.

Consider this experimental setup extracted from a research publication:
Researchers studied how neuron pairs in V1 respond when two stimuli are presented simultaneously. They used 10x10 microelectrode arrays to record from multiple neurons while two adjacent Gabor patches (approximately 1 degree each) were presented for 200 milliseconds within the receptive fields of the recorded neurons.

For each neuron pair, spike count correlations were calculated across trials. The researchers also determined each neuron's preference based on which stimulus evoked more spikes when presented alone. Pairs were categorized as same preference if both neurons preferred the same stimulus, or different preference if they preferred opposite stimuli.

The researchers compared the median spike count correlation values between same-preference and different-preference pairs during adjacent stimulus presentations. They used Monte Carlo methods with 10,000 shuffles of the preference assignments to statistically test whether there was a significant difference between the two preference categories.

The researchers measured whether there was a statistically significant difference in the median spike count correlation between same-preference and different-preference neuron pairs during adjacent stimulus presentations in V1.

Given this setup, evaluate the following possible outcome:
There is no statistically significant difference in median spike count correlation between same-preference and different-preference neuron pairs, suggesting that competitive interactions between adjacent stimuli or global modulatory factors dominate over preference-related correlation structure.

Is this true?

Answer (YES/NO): NO